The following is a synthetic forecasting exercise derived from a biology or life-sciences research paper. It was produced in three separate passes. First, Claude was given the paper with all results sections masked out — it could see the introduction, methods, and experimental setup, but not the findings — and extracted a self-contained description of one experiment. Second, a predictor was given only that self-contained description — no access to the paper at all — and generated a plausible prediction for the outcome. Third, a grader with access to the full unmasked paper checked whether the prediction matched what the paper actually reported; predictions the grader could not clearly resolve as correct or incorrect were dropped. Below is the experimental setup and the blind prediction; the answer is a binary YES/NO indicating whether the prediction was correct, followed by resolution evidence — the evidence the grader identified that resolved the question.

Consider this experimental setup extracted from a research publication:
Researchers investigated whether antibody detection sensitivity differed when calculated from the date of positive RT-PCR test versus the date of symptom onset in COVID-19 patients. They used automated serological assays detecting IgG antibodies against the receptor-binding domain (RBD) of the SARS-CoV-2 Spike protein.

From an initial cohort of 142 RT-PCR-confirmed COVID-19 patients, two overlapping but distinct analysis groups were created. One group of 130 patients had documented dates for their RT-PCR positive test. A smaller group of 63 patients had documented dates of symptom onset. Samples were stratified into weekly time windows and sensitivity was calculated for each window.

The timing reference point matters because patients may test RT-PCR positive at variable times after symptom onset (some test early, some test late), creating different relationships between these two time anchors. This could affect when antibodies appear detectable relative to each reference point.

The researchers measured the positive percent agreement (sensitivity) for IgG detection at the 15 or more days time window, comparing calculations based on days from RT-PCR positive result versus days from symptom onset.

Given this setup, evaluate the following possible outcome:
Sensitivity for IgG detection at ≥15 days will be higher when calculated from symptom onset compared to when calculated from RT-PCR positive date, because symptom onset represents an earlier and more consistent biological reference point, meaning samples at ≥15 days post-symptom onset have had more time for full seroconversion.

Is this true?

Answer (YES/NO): NO